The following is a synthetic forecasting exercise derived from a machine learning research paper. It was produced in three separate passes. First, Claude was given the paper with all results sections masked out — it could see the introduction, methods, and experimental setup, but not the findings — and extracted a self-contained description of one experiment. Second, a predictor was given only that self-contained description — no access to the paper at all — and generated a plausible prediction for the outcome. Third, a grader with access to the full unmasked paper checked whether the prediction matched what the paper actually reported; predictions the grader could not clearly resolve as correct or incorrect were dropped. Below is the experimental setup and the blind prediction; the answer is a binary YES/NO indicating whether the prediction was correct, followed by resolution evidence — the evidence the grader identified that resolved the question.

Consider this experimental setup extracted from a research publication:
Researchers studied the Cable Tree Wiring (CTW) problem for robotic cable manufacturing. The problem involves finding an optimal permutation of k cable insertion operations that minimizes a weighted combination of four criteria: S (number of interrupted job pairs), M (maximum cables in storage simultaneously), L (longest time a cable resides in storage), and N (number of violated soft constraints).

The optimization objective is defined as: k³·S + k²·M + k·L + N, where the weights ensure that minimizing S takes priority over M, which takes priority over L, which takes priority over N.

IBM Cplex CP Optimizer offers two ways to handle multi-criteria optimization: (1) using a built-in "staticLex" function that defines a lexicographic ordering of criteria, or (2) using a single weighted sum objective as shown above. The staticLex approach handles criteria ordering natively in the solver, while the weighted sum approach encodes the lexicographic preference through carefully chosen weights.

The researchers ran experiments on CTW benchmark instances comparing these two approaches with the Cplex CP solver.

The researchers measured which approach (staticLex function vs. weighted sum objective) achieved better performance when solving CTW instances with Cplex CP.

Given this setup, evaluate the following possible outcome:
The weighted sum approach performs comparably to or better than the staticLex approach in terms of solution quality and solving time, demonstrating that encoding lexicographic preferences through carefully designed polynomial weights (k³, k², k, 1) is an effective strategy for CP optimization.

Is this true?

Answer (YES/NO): YES